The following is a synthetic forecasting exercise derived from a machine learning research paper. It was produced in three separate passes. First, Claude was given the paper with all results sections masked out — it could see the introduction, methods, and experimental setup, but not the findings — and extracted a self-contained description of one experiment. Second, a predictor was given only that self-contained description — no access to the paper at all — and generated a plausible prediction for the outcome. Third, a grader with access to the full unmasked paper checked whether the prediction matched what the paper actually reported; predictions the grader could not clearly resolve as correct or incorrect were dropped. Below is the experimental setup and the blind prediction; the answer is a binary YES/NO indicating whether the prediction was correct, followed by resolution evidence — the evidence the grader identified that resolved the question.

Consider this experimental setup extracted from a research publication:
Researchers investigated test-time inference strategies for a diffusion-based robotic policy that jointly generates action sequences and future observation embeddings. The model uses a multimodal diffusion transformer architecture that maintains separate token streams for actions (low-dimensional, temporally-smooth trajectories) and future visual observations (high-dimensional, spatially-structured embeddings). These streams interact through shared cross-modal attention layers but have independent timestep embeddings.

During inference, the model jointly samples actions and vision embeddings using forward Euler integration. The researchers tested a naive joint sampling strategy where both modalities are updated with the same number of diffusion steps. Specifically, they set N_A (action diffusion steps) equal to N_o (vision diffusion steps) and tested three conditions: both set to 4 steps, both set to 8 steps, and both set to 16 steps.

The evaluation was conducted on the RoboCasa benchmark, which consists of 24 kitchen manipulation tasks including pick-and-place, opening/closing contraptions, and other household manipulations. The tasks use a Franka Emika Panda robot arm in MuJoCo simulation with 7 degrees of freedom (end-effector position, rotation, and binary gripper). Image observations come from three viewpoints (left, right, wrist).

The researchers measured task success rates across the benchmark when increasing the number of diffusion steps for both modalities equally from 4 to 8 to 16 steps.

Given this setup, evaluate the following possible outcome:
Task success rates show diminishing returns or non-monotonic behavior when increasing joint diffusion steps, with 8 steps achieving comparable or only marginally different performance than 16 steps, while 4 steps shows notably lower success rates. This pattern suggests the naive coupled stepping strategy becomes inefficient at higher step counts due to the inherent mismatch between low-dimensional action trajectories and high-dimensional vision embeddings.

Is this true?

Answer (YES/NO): NO